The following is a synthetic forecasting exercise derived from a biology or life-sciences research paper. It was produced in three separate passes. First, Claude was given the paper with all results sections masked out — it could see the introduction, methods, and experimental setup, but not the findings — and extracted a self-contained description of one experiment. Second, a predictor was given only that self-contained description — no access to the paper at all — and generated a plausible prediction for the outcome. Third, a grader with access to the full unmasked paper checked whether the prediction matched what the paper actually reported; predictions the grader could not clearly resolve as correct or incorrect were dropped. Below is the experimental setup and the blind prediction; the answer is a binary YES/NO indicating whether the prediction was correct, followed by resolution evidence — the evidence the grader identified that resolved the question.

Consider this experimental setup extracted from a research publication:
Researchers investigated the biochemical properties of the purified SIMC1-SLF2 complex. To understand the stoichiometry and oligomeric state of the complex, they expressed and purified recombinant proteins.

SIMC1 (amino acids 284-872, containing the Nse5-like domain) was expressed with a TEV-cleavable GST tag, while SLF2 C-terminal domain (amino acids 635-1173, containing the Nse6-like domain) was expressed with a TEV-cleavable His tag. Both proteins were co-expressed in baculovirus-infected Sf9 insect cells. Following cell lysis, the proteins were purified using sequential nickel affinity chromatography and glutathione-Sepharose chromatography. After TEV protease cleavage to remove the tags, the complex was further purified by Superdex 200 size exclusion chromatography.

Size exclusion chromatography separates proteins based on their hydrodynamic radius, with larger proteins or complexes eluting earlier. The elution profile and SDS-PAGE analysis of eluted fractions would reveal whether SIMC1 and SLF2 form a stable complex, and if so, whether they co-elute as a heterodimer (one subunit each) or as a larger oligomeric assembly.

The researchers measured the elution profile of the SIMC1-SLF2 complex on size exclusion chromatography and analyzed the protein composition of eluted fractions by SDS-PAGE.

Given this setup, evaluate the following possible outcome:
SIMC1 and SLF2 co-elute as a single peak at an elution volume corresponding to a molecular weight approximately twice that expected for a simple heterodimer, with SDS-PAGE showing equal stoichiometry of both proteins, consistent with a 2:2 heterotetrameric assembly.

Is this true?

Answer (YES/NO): NO